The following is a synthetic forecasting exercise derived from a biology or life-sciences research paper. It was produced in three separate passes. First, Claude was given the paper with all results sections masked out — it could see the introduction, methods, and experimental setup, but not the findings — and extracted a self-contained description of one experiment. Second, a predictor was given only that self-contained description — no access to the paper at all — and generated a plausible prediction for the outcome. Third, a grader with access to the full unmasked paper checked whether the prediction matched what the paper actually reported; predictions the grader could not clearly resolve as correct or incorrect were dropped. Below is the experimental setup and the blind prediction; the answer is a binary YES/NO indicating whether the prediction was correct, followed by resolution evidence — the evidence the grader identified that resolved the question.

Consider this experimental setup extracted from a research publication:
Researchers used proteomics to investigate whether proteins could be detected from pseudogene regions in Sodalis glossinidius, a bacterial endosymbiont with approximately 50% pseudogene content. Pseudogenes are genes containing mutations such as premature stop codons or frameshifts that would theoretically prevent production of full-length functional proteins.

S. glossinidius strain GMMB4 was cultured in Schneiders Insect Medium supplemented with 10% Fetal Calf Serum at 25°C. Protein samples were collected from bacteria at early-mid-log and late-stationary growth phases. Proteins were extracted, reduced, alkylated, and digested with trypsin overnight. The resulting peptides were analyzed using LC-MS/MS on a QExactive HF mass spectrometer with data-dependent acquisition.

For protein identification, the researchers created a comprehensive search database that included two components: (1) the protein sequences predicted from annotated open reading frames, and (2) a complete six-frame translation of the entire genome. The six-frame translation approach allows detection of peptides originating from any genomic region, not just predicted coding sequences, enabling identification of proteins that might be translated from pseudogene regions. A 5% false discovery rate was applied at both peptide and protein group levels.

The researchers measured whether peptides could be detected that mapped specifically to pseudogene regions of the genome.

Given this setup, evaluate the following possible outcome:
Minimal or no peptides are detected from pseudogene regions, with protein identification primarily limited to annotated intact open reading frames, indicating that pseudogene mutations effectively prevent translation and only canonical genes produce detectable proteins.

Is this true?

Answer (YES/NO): YES